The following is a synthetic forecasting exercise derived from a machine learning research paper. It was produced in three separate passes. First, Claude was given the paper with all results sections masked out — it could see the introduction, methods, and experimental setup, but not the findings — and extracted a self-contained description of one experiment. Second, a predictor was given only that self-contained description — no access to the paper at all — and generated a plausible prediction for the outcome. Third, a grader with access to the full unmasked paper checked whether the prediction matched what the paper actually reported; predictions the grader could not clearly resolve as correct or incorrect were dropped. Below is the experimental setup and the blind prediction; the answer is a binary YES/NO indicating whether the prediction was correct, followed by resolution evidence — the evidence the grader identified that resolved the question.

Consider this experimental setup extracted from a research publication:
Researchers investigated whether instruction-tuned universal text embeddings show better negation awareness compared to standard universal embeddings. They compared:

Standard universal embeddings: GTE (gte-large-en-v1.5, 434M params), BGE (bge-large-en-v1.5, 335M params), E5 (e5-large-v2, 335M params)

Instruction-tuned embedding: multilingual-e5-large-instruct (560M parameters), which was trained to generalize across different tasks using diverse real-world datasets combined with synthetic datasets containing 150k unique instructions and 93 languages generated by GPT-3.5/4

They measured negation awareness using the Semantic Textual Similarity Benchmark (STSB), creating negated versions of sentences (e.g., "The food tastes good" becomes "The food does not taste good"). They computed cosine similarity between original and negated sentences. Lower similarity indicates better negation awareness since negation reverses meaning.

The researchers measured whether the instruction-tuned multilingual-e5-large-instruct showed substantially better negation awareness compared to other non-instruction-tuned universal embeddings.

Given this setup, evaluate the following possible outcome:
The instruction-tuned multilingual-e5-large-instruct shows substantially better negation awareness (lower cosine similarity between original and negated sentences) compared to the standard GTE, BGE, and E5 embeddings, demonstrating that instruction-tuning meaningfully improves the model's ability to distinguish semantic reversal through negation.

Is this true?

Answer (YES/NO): NO